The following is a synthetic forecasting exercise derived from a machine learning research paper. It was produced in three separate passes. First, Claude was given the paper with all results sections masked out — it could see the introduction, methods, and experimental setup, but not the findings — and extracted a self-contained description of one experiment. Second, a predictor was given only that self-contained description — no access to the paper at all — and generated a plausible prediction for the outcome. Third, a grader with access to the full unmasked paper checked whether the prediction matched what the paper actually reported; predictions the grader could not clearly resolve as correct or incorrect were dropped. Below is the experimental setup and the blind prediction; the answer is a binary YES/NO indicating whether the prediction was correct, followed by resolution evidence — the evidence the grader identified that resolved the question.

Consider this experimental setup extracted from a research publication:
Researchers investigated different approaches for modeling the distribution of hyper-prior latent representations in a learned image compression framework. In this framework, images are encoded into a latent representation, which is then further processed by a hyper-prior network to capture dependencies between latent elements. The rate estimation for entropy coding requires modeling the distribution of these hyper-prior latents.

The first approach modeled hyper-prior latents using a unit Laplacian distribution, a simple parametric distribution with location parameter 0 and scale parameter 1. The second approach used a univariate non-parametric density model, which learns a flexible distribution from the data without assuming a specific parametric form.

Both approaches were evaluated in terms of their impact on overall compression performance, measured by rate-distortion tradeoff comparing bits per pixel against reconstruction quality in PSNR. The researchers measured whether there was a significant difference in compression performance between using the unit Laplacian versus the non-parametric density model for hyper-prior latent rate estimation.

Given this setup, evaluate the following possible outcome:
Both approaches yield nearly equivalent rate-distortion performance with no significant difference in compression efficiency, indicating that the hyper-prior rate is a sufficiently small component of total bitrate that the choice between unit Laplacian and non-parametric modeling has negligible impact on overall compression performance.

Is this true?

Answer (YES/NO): YES